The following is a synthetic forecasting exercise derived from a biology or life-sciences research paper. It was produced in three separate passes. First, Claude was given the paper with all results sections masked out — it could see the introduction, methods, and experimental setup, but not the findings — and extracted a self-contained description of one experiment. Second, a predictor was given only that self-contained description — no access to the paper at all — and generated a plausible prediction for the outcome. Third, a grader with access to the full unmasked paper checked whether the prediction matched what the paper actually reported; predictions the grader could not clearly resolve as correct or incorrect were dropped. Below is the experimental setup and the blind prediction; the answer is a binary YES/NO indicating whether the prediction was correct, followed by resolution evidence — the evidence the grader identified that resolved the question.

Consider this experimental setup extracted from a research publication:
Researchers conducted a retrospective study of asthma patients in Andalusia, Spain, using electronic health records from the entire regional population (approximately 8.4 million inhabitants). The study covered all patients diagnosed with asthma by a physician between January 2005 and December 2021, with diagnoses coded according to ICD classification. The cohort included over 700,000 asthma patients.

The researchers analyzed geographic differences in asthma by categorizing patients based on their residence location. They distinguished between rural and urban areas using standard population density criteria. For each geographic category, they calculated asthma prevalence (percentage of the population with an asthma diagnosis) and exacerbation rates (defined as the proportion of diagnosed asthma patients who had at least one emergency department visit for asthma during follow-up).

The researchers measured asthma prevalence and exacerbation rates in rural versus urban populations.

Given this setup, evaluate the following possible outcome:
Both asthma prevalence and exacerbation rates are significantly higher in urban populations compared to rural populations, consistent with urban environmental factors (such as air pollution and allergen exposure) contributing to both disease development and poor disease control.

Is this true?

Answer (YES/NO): NO